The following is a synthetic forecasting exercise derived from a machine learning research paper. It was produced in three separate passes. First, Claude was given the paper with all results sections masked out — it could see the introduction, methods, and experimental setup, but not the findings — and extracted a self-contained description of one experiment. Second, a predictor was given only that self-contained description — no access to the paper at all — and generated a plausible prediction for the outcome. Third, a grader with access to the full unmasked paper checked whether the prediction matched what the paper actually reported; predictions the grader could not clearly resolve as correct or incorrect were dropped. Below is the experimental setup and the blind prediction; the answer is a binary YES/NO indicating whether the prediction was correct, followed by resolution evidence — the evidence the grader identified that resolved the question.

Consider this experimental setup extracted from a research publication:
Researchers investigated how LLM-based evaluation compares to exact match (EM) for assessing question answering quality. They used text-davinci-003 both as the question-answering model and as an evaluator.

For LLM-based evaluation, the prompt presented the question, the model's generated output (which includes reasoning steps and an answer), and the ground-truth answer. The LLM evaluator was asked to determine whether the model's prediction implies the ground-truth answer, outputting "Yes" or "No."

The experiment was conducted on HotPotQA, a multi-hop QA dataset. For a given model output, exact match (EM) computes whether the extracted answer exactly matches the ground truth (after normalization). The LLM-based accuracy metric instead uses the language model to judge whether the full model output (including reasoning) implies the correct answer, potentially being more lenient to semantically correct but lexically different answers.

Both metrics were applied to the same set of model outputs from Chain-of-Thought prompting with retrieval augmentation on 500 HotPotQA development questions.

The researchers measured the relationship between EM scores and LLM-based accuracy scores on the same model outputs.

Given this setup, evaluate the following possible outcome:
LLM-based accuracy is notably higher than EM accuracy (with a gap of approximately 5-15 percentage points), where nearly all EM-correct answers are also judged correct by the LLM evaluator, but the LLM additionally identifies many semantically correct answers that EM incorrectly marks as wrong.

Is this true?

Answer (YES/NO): NO